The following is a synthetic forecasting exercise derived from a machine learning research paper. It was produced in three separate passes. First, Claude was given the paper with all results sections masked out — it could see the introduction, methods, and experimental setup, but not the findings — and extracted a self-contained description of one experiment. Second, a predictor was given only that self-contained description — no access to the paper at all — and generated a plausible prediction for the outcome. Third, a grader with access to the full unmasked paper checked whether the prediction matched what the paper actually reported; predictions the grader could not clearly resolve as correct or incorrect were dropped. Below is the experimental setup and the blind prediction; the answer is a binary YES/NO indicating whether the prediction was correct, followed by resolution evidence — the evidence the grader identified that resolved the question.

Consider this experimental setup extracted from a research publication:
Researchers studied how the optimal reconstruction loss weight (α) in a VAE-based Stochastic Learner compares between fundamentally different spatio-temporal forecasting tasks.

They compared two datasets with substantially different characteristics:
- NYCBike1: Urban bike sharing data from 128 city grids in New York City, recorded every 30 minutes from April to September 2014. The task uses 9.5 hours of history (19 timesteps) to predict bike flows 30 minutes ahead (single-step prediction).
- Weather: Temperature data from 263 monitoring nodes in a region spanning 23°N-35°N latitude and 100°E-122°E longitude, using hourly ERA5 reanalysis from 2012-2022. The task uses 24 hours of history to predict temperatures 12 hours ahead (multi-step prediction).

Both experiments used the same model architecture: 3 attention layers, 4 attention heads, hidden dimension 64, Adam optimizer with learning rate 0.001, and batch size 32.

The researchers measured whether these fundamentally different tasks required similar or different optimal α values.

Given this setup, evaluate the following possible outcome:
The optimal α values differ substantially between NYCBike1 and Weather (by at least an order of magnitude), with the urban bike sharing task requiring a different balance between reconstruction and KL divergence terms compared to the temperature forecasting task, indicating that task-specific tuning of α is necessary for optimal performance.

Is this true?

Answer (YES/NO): NO